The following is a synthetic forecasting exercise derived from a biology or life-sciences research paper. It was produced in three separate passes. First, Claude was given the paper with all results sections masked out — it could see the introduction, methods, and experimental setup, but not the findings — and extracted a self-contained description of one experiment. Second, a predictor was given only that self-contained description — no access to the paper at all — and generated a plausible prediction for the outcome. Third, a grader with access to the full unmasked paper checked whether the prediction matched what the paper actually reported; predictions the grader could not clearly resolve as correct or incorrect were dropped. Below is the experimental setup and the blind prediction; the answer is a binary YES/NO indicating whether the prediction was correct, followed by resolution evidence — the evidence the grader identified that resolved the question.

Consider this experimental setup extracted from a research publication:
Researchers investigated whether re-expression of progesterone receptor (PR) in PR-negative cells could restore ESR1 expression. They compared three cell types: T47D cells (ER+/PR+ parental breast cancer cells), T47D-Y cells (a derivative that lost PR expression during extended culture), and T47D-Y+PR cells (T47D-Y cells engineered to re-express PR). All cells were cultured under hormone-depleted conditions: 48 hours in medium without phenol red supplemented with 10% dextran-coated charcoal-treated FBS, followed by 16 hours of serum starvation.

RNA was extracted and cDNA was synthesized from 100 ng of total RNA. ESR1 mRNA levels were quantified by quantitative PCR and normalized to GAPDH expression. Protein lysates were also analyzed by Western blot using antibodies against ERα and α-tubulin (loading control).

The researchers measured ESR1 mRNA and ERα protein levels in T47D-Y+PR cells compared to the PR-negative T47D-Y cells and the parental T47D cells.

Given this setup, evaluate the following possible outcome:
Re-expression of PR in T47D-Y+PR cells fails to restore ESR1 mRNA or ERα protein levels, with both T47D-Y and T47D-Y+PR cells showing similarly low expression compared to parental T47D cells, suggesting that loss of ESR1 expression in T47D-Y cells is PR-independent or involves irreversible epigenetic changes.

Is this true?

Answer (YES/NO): YES